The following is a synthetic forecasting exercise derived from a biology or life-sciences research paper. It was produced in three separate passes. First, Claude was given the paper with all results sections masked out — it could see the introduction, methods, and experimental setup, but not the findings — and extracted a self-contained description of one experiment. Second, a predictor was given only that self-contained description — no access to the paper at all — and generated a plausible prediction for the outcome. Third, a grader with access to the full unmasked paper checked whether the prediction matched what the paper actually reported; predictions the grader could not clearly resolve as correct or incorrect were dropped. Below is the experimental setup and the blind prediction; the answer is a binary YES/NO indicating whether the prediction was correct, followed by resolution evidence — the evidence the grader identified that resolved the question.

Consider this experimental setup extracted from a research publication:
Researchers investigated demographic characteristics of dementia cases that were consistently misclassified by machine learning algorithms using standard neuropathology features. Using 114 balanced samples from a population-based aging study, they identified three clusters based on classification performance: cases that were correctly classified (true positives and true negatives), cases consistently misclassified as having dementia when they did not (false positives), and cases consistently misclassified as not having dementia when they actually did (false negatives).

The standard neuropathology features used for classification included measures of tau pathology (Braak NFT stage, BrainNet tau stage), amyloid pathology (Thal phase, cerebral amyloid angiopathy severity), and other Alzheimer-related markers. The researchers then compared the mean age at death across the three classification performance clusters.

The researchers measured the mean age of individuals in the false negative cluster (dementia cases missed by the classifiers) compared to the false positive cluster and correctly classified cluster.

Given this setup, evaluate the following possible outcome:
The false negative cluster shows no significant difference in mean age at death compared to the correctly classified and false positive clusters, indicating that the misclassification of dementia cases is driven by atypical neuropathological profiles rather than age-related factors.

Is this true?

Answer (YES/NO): NO